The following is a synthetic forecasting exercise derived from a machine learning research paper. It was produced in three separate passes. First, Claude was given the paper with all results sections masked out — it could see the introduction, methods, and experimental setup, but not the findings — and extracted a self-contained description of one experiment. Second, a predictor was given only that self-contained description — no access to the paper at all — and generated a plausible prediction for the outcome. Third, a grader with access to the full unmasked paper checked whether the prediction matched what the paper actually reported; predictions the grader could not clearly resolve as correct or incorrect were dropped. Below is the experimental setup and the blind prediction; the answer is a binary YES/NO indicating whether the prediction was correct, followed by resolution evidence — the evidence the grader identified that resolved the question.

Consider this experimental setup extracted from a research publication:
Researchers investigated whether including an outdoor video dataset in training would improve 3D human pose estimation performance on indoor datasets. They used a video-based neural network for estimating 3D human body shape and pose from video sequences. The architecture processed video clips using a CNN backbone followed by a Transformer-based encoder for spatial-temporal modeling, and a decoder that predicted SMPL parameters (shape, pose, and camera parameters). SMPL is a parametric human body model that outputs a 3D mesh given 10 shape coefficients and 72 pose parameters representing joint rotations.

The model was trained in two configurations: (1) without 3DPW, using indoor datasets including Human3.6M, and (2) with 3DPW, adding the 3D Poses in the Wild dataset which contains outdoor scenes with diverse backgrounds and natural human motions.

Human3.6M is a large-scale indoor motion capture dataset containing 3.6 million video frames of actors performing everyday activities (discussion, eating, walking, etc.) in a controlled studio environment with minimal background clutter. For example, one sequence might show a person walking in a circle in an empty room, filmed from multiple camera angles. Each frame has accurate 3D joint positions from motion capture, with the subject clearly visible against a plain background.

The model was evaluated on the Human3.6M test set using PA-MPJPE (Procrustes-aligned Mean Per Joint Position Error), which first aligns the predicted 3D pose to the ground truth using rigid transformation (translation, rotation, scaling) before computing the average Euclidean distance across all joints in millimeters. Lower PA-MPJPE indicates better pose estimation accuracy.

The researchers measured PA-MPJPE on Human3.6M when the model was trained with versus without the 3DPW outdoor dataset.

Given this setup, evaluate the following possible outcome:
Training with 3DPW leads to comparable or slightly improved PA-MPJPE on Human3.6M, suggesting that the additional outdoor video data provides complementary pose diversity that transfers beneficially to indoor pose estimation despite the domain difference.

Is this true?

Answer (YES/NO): YES